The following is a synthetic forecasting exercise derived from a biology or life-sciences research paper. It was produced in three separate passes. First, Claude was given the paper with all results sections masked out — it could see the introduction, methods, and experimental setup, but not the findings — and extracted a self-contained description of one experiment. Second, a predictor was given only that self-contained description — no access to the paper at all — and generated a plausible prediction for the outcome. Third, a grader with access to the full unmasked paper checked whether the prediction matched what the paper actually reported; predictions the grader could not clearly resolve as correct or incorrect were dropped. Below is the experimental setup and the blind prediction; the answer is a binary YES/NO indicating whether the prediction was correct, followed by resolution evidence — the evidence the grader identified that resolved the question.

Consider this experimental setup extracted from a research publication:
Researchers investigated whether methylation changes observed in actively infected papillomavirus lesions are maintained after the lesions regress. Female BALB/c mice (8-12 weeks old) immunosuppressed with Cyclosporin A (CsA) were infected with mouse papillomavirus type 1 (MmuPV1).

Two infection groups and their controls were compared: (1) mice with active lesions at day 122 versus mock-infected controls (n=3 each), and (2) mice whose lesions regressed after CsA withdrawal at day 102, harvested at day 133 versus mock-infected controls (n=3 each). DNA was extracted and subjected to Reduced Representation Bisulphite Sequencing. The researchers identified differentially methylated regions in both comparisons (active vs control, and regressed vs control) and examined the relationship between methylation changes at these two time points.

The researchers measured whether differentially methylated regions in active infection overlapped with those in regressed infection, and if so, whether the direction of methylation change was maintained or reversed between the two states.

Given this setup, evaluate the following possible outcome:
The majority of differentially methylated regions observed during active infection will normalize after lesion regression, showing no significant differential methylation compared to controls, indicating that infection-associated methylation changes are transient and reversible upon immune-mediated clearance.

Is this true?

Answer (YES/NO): NO